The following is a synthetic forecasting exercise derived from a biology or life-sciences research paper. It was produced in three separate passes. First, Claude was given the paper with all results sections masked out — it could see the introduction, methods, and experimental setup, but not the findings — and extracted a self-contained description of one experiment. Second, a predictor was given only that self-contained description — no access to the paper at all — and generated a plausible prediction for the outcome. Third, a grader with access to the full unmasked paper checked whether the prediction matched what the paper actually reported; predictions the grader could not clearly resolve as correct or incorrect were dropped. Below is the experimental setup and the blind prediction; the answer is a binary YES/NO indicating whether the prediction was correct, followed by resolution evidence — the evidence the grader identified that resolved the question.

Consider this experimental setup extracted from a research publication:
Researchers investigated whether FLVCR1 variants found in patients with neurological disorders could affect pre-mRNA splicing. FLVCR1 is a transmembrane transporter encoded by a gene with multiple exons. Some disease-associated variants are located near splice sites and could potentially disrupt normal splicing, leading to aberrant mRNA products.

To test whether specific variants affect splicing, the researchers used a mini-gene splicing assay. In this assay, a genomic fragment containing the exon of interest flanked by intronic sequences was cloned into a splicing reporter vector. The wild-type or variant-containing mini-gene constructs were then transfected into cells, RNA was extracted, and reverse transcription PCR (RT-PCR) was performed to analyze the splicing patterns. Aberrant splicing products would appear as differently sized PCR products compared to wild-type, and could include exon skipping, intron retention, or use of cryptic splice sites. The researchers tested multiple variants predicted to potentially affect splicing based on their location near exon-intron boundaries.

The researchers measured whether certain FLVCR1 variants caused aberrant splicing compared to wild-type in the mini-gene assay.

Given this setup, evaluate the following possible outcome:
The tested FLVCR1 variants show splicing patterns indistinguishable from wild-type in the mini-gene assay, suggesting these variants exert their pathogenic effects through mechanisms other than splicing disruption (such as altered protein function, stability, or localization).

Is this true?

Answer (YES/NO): NO